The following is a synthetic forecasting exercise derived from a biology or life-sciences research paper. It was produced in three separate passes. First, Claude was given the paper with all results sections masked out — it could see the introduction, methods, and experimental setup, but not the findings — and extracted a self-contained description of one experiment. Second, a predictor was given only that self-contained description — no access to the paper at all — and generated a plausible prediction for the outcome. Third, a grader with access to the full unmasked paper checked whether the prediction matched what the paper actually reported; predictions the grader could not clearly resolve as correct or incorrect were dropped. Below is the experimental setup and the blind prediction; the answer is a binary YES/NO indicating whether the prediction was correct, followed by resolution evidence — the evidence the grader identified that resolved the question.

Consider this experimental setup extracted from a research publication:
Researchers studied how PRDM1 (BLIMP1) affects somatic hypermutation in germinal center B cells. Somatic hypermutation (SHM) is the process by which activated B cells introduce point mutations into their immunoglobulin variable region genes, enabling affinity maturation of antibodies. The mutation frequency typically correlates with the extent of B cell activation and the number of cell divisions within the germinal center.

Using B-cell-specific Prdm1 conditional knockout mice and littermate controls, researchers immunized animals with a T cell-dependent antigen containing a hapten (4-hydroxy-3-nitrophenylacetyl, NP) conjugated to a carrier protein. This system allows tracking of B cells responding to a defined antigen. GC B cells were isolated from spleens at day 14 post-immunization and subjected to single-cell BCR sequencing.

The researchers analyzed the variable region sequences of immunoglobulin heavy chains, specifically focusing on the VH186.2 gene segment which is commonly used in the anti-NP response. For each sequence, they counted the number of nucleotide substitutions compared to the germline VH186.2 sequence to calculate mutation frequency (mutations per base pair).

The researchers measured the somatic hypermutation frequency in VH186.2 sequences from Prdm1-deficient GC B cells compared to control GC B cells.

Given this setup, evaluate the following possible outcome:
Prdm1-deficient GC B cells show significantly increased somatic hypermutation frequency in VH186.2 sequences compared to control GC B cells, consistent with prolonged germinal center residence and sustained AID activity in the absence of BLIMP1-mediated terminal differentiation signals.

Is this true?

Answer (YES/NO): YES